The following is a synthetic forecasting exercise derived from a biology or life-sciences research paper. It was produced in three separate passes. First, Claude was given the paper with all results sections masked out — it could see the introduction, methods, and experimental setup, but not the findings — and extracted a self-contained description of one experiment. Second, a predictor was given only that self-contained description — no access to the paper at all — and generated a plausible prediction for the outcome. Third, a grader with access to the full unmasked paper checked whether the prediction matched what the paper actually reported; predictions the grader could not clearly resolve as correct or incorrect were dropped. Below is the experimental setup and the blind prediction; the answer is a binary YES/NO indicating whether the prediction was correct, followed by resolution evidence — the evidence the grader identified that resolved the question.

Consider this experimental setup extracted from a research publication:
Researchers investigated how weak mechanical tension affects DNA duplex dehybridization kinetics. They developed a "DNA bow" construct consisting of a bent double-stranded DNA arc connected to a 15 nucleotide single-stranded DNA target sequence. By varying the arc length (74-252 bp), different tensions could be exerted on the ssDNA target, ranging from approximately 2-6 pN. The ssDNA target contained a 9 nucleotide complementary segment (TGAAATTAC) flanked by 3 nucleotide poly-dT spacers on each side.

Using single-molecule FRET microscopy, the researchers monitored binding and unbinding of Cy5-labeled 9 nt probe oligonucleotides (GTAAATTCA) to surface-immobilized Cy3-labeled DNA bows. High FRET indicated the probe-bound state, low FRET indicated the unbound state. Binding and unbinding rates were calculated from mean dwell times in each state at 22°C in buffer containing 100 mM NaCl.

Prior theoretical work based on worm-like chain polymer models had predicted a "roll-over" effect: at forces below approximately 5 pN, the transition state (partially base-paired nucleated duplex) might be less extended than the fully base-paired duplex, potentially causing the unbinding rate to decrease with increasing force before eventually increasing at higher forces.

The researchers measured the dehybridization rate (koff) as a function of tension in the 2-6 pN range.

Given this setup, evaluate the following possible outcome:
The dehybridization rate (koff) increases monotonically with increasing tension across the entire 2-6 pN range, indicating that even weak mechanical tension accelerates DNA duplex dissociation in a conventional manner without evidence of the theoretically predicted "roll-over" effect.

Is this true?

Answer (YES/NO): YES